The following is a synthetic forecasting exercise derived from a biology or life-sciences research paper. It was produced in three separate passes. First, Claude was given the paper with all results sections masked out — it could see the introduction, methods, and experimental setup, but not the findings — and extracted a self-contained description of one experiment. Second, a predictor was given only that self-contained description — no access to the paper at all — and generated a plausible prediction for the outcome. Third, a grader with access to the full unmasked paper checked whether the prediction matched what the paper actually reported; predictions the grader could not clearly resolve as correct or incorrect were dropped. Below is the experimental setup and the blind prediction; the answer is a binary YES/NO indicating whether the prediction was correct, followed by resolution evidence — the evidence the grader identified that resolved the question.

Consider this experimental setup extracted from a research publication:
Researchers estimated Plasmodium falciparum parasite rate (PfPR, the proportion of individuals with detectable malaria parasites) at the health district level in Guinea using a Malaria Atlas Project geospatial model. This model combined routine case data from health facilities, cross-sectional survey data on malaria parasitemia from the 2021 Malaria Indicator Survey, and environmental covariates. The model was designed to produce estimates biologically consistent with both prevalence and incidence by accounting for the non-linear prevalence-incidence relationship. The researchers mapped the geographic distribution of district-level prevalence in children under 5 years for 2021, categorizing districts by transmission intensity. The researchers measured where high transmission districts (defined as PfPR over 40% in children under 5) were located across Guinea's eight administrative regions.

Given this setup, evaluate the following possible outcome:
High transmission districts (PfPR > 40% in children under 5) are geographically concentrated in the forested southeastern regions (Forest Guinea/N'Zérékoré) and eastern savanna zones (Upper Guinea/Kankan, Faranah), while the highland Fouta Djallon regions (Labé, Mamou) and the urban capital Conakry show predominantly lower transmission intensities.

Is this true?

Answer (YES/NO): YES